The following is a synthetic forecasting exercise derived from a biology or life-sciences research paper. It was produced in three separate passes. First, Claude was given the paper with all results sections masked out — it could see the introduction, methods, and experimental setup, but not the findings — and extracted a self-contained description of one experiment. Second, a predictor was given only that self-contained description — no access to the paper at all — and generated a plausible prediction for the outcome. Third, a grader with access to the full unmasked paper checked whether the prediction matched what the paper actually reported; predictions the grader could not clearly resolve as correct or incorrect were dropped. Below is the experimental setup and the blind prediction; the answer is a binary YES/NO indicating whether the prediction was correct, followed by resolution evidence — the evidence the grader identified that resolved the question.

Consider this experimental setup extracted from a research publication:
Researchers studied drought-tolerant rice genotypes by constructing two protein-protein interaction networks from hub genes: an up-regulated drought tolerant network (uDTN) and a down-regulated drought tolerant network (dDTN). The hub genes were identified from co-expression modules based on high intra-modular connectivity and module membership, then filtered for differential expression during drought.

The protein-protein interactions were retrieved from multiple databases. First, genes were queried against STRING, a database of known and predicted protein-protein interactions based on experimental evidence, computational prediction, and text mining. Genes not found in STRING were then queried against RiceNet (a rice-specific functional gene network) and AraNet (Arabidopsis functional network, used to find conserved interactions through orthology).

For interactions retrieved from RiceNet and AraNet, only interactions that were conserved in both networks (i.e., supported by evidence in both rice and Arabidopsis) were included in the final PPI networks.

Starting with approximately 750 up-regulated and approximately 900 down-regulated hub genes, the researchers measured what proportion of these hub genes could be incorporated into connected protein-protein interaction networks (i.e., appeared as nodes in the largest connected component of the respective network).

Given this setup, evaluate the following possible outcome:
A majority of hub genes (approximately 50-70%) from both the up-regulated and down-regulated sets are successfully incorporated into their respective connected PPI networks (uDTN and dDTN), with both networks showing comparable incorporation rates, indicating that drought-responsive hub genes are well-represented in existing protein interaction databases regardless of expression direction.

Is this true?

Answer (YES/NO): NO